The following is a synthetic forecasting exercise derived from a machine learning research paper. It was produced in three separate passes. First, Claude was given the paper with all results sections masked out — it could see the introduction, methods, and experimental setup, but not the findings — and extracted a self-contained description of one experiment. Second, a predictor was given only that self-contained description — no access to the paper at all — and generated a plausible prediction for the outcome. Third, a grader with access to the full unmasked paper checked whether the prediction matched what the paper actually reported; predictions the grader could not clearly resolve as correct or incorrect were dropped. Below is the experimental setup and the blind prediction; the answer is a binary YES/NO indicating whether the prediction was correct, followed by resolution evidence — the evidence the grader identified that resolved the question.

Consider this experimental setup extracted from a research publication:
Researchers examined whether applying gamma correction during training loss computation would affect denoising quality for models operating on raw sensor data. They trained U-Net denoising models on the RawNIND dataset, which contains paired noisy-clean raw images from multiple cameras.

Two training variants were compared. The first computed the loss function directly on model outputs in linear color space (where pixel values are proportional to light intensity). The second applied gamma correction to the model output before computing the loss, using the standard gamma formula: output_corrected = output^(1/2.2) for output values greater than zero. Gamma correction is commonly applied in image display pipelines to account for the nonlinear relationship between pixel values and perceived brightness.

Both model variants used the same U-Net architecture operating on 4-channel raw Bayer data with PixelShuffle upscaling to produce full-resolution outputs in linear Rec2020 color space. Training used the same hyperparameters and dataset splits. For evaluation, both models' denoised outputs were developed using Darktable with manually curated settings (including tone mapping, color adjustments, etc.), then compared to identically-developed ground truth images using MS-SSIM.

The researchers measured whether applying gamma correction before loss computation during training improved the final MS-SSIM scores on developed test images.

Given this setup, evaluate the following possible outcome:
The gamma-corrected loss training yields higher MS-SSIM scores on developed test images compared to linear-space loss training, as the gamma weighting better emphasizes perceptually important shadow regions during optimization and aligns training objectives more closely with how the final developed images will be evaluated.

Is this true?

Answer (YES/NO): NO